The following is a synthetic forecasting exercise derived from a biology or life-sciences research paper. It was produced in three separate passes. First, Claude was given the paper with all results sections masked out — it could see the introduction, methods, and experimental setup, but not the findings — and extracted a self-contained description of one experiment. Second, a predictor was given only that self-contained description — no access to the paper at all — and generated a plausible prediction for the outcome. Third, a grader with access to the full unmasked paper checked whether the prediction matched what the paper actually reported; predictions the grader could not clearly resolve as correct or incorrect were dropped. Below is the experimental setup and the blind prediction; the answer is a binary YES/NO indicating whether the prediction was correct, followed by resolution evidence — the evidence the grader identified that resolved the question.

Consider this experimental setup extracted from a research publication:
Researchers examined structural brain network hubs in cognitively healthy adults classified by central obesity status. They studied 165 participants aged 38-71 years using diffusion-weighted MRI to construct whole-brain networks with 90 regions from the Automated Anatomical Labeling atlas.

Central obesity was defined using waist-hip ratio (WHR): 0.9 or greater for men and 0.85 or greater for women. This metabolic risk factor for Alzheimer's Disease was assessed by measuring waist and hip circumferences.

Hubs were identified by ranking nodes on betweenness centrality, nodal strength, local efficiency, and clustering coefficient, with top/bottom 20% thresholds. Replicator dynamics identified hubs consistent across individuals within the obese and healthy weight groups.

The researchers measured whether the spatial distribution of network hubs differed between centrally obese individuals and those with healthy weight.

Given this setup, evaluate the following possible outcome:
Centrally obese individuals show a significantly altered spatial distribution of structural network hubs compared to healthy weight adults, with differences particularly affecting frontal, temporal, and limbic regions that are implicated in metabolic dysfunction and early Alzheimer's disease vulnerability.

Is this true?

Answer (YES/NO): NO